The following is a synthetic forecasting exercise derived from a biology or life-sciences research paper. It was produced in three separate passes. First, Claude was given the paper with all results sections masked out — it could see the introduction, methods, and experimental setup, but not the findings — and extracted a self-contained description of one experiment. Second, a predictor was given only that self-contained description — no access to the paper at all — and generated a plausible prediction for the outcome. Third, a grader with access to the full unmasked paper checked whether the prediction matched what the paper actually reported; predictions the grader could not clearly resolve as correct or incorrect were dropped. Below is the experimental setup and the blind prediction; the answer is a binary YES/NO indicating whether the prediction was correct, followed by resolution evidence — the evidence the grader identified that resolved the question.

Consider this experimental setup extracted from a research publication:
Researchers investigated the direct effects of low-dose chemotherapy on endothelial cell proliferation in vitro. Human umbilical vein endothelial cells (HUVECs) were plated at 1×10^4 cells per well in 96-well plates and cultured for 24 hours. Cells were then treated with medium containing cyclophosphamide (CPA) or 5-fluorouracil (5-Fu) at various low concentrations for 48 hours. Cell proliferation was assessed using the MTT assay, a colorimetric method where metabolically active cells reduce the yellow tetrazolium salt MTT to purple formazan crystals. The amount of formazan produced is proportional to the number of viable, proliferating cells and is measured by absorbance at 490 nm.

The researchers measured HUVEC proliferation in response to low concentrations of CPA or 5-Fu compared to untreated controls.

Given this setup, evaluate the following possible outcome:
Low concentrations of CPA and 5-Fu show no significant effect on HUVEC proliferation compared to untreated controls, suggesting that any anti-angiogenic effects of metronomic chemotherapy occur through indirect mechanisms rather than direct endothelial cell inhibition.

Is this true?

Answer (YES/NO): NO